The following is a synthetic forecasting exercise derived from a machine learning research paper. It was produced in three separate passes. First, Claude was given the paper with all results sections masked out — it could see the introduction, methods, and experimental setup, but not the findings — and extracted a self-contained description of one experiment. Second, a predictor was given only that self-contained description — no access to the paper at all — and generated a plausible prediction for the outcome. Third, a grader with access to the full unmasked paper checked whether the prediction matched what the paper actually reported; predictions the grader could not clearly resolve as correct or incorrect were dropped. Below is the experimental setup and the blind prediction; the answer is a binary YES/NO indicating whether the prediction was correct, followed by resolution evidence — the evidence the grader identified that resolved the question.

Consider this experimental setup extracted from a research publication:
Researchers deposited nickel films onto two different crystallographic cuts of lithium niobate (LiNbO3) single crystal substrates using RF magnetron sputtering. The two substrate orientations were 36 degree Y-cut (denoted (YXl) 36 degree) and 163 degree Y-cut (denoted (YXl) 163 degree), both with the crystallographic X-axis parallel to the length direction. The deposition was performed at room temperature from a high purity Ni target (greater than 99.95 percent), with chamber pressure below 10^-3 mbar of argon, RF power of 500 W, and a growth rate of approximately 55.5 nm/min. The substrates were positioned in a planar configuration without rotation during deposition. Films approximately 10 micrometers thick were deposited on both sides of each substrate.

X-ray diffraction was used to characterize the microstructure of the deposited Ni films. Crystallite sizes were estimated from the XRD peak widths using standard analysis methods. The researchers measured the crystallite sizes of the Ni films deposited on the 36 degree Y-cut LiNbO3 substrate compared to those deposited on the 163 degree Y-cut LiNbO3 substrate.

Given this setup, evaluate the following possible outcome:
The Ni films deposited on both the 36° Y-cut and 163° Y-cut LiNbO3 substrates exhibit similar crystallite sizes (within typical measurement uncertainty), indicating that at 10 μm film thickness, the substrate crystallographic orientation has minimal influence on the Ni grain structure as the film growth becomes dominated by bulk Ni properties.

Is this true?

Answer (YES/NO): NO